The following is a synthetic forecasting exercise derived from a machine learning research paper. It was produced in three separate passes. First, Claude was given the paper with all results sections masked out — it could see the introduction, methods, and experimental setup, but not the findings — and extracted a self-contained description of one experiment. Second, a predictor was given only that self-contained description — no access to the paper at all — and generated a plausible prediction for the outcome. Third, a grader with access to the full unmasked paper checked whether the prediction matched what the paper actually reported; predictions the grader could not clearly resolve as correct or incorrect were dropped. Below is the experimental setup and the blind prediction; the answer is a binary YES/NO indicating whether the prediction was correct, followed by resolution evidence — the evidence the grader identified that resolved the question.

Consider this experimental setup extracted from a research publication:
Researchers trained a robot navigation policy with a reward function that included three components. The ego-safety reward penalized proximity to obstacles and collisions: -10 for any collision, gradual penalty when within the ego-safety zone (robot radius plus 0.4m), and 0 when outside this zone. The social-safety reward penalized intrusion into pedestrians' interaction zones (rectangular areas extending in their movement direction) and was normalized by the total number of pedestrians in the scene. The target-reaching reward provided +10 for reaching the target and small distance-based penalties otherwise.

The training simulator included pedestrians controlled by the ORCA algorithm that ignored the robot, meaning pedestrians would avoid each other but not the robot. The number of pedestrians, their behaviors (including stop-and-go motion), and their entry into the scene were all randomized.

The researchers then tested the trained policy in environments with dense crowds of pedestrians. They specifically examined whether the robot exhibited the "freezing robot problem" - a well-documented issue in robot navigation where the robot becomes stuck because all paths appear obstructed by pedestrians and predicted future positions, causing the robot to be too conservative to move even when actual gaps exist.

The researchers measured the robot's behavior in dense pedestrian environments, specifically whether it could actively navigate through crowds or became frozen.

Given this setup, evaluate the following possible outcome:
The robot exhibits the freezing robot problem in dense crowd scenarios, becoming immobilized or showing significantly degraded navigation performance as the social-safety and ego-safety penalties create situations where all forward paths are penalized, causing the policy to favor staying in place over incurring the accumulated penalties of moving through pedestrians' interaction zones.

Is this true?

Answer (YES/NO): NO